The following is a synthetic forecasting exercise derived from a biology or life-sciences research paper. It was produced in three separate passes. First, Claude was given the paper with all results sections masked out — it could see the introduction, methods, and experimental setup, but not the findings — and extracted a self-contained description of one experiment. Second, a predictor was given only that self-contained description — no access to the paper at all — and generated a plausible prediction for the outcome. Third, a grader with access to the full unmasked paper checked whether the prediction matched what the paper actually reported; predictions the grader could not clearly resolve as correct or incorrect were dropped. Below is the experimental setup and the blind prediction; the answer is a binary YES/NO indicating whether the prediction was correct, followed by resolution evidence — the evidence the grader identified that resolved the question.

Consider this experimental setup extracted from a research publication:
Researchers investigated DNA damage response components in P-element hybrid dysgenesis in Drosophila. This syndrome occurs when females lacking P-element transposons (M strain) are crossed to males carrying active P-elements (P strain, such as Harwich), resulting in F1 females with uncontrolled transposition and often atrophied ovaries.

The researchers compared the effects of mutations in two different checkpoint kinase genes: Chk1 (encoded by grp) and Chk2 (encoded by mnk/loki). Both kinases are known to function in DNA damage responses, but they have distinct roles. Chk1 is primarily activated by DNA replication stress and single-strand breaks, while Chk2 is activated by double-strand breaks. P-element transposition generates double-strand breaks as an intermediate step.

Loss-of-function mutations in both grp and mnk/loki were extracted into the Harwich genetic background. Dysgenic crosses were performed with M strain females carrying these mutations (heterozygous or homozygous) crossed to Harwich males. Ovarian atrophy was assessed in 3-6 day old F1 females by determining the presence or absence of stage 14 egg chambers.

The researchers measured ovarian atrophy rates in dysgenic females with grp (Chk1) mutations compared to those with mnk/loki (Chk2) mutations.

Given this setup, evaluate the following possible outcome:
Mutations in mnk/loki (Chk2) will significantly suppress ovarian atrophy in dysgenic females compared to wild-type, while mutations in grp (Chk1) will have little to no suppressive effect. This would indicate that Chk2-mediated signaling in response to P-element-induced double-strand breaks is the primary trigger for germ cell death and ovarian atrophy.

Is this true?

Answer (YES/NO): NO